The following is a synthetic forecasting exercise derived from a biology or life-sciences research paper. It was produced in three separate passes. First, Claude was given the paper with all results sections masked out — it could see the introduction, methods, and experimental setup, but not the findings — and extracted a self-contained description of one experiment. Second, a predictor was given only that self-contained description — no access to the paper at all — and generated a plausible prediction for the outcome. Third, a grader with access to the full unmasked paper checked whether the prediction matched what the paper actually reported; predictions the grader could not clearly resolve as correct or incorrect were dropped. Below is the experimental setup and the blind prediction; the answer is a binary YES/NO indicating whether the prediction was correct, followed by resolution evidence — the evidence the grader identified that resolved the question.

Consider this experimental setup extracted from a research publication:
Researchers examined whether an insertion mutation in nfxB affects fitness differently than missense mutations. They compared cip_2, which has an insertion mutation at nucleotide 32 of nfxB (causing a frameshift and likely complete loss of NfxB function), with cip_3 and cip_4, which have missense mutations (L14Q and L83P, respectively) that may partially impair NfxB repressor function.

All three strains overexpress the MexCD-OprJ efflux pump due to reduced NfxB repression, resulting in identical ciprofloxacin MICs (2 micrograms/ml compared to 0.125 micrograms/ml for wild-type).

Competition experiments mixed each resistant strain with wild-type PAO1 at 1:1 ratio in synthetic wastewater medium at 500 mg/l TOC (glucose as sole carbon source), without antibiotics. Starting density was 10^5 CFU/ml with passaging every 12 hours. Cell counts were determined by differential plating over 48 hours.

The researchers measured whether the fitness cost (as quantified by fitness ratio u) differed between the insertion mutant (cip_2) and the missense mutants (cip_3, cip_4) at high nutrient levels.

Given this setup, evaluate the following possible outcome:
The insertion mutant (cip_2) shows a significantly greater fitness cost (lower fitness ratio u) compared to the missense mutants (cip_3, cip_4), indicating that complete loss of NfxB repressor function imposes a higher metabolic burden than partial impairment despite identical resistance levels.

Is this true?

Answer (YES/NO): NO